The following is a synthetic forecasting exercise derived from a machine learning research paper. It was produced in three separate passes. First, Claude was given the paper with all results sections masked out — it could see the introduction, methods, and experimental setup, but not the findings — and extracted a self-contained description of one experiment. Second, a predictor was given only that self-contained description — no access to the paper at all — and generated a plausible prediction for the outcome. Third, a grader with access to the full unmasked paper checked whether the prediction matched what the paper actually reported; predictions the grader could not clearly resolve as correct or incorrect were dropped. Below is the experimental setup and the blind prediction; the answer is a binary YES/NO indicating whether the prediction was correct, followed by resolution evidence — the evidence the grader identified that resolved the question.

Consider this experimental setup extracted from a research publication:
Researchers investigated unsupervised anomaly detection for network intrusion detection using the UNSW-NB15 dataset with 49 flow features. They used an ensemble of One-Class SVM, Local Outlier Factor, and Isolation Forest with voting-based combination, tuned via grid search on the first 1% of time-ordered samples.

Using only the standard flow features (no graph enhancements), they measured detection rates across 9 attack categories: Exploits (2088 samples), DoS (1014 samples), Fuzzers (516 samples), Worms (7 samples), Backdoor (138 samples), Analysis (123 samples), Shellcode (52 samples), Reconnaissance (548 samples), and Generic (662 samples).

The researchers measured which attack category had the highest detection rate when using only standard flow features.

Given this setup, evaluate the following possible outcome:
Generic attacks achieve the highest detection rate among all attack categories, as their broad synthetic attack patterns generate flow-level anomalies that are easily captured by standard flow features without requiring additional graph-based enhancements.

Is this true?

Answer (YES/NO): YES